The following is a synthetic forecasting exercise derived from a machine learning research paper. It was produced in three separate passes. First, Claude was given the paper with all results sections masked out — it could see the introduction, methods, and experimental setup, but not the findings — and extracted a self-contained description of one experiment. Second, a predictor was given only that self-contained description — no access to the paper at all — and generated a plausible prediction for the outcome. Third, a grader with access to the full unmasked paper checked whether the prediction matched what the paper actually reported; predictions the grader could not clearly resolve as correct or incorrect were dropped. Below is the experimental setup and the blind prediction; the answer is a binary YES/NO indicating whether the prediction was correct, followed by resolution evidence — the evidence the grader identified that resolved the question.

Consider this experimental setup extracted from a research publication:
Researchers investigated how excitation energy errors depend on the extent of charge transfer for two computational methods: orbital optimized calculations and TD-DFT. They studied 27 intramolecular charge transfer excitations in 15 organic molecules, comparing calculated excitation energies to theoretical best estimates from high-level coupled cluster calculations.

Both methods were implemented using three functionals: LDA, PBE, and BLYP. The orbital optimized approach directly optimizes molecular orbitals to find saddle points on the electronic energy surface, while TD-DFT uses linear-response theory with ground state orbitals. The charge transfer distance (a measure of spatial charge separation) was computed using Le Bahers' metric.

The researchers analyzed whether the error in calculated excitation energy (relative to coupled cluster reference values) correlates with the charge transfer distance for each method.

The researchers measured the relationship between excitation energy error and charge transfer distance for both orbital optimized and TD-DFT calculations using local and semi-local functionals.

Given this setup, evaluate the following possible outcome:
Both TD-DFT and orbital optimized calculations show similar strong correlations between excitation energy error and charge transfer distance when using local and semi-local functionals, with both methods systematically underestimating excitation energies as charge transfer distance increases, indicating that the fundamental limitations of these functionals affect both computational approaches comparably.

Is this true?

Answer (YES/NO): NO